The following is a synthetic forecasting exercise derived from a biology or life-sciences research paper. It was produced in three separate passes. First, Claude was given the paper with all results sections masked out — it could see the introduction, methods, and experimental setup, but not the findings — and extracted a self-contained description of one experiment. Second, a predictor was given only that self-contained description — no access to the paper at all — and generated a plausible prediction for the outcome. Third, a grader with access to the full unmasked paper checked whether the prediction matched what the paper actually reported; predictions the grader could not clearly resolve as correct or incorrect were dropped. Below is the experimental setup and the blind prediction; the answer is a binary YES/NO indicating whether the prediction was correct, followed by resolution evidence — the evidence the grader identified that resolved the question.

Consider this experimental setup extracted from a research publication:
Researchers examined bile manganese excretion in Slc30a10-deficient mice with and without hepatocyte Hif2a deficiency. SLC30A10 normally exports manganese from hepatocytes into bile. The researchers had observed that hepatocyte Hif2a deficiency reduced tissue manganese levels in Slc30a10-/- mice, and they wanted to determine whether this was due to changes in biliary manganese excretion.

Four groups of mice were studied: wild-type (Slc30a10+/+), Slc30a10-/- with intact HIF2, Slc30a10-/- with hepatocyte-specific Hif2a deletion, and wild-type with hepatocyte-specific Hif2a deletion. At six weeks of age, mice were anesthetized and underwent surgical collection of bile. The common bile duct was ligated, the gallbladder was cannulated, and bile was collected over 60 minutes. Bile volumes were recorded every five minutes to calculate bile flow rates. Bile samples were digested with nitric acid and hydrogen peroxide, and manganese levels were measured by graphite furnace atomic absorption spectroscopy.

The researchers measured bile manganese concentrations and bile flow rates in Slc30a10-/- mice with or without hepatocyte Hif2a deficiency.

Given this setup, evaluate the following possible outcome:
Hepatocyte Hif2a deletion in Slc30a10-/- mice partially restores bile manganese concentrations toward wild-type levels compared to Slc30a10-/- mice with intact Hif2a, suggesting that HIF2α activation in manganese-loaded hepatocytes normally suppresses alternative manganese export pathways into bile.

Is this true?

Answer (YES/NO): NO